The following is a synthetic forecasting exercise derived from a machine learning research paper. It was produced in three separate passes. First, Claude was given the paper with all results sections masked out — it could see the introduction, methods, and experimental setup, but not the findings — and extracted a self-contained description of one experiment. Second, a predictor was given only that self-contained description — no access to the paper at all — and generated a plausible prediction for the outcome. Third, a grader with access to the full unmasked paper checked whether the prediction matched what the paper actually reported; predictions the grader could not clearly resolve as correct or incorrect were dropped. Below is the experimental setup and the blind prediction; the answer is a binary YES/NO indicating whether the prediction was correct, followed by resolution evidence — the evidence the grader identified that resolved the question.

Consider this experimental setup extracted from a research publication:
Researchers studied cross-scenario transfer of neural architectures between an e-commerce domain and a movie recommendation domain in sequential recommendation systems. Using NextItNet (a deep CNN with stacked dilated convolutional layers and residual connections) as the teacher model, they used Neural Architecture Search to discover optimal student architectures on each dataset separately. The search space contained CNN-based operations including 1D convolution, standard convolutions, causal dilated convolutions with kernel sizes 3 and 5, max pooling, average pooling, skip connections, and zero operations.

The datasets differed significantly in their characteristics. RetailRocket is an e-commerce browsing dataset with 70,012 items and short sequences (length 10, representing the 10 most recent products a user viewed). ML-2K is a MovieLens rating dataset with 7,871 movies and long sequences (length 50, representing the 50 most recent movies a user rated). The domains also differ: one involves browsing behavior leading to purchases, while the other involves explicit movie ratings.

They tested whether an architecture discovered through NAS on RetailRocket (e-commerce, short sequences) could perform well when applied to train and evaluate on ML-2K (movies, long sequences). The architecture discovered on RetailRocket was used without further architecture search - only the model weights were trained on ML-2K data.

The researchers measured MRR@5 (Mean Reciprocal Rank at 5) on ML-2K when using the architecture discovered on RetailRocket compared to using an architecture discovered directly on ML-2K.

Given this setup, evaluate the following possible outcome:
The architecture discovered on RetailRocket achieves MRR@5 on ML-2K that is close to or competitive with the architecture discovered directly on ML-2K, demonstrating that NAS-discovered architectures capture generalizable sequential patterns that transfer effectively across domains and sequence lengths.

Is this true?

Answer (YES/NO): NO